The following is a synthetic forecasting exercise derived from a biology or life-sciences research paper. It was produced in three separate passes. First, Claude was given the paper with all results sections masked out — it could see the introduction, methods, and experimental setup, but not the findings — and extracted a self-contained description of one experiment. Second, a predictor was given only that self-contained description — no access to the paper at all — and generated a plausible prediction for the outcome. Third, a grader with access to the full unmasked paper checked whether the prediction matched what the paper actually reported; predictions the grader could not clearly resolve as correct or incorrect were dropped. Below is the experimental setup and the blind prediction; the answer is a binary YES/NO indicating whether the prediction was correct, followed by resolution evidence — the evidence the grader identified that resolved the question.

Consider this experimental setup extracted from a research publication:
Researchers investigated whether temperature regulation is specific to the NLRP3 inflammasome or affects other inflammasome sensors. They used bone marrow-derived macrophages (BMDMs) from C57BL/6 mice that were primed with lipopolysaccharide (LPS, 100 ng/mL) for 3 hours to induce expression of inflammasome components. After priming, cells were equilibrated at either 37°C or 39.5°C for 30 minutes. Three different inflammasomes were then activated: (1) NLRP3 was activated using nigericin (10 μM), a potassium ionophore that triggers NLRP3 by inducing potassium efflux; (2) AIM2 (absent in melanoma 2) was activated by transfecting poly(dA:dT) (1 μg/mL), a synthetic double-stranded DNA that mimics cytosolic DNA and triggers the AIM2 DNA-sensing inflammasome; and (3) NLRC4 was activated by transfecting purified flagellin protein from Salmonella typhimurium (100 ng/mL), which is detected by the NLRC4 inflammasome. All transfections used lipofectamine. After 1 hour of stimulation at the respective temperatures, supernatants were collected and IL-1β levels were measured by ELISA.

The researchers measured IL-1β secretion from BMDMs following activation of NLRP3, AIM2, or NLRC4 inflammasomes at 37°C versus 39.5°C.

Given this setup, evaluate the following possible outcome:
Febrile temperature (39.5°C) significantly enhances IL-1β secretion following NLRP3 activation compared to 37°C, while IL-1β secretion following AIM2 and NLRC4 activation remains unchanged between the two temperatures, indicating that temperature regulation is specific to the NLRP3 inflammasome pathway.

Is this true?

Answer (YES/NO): NO